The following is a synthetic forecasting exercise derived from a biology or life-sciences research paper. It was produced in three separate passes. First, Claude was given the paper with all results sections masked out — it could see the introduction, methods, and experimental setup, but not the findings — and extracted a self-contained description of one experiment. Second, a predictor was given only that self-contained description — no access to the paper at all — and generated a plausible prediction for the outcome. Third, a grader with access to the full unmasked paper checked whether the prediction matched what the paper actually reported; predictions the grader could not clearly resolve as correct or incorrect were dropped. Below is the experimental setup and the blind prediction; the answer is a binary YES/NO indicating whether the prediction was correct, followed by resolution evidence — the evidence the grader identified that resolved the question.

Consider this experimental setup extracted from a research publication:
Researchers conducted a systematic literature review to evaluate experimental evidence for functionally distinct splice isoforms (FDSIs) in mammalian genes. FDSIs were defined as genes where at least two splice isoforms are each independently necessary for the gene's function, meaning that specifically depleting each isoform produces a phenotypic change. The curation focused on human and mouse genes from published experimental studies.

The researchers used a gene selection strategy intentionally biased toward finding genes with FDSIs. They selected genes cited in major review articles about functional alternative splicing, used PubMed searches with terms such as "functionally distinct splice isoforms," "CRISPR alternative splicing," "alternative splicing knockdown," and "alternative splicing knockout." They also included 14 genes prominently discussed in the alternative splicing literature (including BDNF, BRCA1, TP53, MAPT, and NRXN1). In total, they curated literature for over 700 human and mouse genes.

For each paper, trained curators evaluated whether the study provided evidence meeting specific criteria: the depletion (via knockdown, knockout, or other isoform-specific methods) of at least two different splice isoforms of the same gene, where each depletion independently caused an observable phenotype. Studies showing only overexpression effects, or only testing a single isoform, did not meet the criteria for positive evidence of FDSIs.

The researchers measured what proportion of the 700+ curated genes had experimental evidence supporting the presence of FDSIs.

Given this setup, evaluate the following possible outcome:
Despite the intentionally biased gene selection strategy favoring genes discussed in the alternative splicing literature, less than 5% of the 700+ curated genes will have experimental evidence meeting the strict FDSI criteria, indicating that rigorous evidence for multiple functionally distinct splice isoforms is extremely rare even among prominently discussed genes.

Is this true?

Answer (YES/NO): NO